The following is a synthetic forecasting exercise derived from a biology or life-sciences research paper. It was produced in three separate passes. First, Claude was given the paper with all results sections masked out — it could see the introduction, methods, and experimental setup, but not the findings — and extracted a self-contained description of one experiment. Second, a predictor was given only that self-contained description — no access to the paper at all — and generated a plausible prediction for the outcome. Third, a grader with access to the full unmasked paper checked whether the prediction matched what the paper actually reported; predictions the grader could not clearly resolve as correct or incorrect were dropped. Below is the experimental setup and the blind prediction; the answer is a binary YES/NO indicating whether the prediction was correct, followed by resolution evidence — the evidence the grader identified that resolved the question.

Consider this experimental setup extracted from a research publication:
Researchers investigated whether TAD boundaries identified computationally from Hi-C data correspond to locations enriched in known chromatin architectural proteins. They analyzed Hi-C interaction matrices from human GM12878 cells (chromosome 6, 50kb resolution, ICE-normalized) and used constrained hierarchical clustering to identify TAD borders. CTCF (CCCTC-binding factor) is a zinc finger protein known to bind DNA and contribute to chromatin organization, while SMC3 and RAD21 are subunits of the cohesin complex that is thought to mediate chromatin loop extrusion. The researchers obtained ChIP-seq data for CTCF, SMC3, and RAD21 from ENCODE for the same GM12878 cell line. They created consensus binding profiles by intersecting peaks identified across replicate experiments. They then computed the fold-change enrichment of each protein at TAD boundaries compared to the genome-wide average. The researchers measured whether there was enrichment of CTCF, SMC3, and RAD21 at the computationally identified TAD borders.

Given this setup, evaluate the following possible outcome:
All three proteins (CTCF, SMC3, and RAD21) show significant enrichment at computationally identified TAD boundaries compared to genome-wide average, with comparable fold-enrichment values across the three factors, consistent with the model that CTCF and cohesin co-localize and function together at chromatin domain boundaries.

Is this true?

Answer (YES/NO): YES